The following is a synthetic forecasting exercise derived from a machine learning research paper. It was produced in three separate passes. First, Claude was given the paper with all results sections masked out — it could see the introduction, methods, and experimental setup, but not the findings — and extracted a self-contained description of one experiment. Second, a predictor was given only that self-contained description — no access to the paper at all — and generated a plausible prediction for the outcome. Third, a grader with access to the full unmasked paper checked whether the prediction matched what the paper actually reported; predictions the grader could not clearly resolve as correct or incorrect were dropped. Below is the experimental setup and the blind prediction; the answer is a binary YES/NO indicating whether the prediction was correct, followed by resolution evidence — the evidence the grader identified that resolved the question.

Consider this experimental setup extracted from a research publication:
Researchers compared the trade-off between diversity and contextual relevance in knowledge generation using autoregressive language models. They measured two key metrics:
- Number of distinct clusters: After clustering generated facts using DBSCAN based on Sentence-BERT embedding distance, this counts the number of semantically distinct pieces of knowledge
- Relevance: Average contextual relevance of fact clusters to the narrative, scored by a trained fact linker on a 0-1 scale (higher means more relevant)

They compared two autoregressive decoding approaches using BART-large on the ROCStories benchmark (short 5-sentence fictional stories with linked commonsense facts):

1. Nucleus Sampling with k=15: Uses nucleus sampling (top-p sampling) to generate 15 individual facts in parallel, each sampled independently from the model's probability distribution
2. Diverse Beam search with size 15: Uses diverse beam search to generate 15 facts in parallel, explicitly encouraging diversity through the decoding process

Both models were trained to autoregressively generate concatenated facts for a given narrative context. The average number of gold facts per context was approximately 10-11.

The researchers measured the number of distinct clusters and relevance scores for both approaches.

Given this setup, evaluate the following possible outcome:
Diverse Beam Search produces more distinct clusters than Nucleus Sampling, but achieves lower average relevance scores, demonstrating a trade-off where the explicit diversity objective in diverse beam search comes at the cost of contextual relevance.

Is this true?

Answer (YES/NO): NO